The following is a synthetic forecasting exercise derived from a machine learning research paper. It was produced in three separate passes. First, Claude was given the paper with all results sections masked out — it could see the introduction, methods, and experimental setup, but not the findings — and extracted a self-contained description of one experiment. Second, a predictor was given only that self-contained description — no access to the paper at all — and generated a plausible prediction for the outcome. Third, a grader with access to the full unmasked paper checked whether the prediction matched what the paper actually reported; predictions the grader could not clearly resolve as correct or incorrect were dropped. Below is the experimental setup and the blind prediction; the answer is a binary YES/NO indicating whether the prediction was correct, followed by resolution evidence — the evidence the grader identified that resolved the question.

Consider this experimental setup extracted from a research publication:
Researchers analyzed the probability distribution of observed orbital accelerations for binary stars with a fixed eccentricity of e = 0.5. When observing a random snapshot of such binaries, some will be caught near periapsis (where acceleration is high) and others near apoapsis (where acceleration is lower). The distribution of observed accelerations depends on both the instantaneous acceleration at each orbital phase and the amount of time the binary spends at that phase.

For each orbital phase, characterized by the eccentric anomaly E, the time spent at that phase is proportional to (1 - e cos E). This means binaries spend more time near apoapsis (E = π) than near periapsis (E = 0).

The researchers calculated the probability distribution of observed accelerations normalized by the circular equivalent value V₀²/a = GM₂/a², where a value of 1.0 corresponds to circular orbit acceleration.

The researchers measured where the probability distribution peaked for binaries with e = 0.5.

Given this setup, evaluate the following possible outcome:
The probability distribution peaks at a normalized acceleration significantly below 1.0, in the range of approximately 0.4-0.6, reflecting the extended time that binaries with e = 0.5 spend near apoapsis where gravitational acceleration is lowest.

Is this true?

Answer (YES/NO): NO